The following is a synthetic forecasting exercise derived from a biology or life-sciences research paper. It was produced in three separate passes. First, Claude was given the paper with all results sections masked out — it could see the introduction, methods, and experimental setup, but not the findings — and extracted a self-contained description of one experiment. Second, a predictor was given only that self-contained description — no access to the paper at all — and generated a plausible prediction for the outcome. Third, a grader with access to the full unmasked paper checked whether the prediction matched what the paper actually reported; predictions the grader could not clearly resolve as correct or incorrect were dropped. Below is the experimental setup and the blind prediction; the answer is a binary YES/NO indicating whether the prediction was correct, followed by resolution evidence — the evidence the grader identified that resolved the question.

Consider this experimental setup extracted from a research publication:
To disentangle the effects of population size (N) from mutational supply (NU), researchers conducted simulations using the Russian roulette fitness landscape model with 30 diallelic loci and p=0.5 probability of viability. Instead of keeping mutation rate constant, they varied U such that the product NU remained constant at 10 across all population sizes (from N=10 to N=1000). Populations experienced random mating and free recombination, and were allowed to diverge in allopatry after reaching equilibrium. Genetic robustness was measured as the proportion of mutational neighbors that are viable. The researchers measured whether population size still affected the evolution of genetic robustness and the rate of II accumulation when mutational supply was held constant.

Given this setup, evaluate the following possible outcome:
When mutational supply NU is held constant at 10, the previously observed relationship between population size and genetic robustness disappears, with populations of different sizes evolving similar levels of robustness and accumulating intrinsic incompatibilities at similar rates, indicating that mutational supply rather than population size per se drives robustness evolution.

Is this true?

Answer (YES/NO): NO